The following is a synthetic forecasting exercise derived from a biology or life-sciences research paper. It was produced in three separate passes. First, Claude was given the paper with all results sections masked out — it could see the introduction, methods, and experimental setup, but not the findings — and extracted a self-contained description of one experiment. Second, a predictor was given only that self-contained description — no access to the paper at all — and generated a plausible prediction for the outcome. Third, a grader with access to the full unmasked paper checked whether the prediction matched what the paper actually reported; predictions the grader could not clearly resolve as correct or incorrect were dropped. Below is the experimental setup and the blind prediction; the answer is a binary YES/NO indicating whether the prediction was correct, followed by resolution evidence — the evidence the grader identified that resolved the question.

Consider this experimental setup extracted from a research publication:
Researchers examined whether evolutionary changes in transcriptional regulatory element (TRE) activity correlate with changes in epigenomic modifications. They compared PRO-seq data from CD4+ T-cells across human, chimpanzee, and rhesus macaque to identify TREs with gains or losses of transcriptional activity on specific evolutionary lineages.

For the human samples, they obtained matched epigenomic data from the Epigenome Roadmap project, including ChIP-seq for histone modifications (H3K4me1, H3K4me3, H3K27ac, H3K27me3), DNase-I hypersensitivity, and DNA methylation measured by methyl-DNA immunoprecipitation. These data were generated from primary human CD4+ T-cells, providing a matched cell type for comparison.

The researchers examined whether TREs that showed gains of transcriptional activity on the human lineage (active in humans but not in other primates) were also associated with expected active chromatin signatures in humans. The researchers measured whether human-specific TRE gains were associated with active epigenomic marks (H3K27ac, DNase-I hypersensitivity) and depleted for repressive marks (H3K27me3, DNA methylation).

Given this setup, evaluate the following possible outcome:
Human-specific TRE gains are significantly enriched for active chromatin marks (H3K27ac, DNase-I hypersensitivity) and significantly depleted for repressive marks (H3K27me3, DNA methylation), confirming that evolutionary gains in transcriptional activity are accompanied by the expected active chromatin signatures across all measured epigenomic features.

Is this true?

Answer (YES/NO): NO